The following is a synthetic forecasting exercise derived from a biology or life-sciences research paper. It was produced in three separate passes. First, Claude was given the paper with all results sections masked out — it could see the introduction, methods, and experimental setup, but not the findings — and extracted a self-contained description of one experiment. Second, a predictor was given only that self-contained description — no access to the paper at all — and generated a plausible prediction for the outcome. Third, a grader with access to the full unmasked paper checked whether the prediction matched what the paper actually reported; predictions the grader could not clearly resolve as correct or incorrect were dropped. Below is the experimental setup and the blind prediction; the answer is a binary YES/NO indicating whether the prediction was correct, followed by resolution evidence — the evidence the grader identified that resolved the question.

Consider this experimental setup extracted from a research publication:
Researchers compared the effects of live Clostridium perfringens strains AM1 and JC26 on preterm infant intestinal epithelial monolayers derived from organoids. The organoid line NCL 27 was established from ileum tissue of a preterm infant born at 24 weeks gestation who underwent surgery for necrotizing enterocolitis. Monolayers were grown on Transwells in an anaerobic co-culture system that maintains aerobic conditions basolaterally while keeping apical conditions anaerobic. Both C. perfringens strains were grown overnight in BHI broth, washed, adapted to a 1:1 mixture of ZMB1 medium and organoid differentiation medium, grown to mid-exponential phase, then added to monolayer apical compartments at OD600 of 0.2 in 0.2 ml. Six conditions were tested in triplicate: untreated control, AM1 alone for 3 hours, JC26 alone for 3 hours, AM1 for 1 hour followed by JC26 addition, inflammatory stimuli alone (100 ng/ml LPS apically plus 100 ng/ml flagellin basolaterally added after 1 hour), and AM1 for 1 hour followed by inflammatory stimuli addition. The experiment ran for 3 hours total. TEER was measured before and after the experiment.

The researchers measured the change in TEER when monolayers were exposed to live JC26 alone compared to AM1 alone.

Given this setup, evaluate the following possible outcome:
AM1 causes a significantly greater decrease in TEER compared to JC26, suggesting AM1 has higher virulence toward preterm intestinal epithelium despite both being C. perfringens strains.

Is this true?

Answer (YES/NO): NO